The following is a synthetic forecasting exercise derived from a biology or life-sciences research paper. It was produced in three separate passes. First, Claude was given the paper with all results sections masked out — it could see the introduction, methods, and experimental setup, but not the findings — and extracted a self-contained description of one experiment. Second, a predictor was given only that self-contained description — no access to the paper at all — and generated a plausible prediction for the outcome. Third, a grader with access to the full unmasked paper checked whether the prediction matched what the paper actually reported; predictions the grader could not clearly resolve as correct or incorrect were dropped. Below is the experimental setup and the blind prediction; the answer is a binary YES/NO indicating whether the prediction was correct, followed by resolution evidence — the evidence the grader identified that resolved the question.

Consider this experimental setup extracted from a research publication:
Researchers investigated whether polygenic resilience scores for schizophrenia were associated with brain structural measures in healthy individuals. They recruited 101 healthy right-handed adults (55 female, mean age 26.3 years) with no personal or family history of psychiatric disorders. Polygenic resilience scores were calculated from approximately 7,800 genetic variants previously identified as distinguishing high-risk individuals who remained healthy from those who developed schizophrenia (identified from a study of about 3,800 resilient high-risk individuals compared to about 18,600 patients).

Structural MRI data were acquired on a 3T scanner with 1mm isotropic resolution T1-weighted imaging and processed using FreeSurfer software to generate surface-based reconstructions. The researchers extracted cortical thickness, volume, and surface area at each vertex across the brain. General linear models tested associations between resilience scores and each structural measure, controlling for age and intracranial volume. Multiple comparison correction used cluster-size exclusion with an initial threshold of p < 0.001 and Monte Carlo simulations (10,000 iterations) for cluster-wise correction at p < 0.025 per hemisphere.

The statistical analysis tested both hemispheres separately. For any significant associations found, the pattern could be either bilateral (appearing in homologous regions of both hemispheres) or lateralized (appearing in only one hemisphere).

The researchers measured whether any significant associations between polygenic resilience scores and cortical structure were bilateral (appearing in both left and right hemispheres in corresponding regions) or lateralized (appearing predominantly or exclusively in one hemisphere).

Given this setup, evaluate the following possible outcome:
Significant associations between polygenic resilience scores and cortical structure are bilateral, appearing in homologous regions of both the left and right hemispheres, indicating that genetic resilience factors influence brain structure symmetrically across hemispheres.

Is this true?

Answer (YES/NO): NO